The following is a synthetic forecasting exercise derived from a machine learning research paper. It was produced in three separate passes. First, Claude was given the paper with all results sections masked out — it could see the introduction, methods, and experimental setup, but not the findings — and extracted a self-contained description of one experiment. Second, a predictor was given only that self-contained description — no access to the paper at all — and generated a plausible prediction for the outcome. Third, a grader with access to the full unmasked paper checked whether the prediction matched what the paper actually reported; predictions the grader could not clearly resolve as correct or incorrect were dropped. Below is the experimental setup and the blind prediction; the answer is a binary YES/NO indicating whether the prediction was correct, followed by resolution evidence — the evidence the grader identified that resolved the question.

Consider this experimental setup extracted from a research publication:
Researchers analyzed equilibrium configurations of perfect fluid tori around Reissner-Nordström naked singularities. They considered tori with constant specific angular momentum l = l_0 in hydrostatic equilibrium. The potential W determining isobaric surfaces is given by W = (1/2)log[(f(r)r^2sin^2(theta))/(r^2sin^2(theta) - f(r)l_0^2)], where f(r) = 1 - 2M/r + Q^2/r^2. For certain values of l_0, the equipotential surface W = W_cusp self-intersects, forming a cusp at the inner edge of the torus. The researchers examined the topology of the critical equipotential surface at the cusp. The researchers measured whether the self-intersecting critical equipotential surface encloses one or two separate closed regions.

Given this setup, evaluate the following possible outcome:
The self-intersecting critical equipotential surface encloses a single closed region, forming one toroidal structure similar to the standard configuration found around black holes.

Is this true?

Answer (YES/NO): NO